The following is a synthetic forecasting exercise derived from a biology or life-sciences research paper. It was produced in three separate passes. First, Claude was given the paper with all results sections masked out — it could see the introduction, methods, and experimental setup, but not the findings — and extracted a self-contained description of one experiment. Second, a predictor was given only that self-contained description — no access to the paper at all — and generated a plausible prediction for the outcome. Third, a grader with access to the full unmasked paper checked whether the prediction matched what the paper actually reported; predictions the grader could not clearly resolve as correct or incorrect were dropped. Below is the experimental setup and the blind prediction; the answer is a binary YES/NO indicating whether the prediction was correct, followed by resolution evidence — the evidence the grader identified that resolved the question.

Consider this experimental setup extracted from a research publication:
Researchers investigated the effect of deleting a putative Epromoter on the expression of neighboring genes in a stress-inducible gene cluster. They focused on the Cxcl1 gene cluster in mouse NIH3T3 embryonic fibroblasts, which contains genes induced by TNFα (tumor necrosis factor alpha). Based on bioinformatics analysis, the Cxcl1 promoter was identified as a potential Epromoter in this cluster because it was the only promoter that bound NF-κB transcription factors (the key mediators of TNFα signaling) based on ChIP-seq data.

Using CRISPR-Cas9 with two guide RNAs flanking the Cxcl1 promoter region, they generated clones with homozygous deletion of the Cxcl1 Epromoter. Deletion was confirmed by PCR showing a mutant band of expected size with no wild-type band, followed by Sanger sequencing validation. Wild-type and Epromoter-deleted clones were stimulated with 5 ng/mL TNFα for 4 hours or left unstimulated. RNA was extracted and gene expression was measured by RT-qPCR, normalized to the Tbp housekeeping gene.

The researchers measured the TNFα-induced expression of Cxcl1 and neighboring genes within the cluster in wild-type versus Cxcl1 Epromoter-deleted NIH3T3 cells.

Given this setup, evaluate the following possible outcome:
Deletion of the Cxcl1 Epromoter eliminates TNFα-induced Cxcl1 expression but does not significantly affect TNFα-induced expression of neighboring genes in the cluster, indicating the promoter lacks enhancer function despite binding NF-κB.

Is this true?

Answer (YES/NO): NO